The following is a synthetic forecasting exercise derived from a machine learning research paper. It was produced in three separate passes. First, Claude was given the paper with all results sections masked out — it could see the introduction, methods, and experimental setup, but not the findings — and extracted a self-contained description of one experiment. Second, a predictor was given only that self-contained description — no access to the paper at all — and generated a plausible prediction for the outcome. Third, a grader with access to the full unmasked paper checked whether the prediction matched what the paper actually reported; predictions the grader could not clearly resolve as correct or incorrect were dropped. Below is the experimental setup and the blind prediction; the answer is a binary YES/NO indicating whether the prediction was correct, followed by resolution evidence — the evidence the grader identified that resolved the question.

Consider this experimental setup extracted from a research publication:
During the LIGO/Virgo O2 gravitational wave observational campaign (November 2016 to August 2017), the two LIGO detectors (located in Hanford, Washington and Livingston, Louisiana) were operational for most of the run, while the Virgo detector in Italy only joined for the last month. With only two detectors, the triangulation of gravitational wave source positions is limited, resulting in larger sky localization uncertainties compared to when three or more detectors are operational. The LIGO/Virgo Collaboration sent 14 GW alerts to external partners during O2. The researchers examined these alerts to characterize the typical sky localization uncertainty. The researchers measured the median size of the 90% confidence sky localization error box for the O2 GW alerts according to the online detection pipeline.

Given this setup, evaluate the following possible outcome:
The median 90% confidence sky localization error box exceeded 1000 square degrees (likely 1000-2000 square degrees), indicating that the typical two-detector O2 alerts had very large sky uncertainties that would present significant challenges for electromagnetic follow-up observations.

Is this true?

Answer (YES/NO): YES